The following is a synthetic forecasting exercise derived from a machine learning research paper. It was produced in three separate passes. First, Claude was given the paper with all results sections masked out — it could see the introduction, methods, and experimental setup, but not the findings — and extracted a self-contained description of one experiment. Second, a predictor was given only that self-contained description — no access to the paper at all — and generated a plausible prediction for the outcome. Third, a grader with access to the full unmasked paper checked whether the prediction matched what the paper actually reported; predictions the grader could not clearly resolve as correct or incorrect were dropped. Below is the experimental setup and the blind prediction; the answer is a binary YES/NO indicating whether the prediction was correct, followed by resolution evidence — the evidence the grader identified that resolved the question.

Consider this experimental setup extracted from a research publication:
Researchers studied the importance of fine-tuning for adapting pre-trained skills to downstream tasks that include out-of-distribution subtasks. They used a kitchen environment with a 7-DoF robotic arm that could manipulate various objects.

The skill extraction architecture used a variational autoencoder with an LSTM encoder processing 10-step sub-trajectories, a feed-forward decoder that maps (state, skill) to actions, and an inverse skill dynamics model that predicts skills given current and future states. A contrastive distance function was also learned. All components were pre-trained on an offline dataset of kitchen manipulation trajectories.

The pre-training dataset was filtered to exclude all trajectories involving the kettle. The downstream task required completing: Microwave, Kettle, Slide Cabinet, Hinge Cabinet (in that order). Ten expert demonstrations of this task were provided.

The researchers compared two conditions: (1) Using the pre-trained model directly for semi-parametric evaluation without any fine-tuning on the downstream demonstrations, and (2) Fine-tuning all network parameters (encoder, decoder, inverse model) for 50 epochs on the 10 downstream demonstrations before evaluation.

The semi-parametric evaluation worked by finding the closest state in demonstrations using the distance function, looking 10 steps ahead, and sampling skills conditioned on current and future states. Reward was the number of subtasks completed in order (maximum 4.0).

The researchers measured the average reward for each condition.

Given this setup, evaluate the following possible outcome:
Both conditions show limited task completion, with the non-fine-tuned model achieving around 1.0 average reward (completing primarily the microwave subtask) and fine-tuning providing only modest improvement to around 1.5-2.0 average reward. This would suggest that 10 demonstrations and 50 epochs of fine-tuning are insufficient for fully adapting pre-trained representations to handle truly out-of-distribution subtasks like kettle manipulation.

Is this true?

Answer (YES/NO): NO